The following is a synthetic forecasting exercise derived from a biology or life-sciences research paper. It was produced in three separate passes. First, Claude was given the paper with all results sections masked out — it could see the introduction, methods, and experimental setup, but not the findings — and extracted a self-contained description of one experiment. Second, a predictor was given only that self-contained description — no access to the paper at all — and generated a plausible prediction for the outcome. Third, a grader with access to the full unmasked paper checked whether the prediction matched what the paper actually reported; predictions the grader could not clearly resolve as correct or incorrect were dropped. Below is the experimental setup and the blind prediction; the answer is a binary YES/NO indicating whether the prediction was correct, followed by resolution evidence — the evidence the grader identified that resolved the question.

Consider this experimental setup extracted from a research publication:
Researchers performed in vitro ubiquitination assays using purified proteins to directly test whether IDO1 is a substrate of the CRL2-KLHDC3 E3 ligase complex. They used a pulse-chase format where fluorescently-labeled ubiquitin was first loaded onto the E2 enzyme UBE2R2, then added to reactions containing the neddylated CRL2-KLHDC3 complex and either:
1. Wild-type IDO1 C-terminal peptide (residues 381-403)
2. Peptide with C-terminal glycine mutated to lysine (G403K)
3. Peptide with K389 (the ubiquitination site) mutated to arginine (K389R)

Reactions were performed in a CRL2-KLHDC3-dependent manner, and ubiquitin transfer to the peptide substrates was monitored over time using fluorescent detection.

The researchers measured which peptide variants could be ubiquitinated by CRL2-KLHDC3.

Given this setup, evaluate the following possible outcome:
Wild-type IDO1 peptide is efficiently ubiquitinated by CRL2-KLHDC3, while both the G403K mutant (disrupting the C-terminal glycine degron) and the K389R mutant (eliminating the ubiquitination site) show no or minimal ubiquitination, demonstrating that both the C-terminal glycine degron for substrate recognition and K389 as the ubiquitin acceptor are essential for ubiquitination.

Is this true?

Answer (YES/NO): YES